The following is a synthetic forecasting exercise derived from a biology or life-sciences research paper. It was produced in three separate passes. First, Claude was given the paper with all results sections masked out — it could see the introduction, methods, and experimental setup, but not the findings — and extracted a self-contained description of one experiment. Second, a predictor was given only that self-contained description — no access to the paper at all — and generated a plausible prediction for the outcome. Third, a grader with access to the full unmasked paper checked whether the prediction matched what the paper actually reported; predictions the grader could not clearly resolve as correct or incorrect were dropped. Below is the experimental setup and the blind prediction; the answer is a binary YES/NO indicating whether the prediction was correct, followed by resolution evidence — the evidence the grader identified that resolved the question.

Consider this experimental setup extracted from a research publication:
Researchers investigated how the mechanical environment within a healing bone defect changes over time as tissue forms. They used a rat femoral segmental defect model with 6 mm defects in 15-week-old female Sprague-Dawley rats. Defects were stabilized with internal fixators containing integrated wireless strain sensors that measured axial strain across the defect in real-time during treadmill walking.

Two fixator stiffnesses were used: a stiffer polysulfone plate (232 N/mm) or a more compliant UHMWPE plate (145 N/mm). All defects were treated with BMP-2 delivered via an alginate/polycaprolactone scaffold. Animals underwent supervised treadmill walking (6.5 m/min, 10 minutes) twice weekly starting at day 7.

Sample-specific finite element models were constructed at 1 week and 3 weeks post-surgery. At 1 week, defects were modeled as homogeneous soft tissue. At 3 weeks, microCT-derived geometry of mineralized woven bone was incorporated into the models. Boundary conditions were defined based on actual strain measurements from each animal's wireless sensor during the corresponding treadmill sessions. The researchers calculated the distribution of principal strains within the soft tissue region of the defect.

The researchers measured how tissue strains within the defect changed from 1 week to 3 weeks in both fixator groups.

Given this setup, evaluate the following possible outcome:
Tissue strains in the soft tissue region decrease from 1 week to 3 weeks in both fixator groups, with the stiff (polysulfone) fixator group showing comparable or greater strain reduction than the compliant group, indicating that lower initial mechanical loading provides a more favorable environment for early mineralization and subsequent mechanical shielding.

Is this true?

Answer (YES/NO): NO